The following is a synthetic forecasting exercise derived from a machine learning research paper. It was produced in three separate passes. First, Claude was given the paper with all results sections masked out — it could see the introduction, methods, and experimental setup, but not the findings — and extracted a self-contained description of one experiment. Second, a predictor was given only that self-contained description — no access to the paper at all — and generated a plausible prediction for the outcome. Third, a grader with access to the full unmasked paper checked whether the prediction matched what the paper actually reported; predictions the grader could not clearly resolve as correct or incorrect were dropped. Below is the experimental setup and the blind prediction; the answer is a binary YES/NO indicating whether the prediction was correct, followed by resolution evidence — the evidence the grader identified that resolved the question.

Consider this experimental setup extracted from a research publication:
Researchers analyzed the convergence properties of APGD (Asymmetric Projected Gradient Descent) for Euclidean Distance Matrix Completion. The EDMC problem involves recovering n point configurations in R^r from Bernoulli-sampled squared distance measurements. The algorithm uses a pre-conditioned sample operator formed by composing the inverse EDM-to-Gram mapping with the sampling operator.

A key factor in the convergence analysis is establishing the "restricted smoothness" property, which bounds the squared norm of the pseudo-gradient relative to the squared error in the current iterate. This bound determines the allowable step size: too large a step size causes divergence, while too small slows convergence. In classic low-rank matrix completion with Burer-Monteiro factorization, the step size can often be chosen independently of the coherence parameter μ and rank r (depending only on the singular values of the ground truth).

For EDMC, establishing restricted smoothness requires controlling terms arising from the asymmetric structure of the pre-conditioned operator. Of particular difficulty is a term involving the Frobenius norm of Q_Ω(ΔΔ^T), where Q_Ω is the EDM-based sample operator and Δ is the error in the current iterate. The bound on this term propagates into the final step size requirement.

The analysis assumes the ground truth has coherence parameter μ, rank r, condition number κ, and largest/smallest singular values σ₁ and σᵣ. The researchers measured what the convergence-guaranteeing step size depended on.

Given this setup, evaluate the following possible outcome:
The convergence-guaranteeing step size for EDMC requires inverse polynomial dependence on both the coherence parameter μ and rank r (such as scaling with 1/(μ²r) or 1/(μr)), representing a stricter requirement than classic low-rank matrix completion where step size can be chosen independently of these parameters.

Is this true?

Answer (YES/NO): YES